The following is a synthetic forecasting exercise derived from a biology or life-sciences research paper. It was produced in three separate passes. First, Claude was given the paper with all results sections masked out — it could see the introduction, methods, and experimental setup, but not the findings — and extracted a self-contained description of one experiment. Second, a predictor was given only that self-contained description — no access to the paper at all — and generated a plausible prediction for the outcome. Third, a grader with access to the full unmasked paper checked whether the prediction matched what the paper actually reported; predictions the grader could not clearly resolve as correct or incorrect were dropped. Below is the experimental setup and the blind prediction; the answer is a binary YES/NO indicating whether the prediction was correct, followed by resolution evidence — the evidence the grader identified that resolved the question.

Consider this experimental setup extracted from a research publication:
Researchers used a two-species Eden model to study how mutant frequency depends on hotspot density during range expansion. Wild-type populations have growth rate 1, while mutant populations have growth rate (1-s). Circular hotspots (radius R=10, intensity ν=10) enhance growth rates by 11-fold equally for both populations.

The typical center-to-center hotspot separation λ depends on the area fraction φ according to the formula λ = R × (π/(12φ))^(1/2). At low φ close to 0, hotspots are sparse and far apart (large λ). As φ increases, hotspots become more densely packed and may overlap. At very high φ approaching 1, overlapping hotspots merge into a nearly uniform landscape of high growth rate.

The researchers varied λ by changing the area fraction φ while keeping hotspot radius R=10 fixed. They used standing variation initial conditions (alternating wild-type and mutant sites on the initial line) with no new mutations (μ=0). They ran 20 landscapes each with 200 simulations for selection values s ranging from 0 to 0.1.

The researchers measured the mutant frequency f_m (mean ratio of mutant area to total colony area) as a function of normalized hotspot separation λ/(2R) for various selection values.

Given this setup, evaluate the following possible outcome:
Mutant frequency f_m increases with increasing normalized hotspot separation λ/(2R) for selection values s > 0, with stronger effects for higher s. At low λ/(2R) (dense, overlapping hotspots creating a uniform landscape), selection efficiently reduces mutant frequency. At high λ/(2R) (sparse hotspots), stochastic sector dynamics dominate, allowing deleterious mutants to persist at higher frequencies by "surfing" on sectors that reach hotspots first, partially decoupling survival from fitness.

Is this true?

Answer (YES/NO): NO